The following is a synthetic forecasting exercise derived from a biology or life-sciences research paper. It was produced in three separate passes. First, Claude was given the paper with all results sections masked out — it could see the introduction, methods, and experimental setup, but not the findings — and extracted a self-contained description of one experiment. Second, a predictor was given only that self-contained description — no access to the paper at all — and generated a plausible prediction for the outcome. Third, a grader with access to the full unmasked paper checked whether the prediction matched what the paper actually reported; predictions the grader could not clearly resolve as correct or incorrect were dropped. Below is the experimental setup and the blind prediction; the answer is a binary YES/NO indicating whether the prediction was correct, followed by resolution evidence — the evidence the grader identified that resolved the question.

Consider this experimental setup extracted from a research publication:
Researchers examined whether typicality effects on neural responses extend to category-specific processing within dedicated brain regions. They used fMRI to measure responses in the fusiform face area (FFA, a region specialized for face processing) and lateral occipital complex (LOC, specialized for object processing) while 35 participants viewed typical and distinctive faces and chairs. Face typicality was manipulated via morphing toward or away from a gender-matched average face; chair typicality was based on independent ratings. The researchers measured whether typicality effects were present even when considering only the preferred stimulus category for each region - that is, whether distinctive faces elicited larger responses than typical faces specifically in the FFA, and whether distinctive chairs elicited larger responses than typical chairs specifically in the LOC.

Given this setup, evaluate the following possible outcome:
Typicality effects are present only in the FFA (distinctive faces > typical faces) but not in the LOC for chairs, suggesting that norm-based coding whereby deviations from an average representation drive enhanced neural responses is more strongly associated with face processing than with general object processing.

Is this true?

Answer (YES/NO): NO